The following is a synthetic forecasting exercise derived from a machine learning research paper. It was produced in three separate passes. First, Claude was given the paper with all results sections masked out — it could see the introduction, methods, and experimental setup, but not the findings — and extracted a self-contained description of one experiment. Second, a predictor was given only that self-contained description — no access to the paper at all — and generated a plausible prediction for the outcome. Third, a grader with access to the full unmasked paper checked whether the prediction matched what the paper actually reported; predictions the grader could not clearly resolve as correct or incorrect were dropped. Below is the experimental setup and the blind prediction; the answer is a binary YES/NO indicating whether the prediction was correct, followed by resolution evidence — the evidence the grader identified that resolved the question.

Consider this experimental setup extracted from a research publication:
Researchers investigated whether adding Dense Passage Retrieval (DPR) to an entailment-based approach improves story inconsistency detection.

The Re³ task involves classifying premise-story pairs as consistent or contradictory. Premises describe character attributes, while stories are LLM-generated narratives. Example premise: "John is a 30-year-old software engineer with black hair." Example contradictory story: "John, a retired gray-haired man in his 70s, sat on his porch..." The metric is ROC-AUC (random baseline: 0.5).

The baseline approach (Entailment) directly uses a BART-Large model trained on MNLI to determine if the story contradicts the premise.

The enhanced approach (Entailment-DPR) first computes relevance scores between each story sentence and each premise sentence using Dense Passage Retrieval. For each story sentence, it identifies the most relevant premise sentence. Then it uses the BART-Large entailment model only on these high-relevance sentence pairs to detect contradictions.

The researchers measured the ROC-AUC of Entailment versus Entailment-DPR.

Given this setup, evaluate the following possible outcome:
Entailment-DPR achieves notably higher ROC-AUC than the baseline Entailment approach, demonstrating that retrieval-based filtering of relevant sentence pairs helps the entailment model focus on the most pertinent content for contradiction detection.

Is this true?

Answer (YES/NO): YES